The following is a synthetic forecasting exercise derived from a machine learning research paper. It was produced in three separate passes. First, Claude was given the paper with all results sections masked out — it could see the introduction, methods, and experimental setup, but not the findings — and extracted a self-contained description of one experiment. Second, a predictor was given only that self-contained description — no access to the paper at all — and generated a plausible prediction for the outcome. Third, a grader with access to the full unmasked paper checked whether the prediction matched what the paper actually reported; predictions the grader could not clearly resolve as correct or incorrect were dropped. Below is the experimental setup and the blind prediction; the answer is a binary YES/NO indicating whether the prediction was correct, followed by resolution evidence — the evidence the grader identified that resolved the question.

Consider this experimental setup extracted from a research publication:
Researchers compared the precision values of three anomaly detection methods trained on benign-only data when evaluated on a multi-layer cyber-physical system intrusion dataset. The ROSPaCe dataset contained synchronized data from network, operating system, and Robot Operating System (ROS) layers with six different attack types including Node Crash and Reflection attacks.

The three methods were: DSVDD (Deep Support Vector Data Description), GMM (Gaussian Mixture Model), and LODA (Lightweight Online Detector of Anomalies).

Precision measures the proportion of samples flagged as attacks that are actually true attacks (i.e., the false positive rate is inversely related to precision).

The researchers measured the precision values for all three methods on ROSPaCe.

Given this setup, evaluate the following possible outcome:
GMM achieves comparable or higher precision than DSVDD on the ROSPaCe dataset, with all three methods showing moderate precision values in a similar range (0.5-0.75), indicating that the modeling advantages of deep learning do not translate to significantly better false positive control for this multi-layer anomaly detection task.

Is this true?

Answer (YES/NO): NO